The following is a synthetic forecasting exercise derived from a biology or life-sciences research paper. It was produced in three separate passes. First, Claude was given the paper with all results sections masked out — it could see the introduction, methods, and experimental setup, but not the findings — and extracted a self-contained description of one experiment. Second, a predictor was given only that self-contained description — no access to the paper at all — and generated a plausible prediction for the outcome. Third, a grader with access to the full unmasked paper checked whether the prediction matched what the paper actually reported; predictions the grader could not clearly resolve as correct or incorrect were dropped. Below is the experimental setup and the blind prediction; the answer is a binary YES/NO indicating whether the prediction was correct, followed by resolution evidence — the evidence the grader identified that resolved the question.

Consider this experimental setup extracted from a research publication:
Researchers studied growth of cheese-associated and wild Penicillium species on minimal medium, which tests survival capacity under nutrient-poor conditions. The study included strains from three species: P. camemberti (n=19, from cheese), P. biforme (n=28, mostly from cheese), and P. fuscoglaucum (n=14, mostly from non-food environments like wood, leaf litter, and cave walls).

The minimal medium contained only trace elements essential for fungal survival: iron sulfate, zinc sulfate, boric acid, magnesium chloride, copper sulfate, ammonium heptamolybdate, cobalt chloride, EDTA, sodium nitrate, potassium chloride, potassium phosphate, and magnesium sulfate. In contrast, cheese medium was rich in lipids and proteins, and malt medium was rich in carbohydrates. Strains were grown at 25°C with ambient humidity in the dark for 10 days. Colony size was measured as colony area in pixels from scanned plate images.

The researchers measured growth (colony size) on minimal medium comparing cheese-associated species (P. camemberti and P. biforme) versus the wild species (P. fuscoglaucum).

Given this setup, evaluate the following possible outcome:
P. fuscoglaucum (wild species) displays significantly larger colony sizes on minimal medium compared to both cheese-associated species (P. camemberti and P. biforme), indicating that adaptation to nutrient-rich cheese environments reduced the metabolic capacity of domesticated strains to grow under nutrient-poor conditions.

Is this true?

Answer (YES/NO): YES